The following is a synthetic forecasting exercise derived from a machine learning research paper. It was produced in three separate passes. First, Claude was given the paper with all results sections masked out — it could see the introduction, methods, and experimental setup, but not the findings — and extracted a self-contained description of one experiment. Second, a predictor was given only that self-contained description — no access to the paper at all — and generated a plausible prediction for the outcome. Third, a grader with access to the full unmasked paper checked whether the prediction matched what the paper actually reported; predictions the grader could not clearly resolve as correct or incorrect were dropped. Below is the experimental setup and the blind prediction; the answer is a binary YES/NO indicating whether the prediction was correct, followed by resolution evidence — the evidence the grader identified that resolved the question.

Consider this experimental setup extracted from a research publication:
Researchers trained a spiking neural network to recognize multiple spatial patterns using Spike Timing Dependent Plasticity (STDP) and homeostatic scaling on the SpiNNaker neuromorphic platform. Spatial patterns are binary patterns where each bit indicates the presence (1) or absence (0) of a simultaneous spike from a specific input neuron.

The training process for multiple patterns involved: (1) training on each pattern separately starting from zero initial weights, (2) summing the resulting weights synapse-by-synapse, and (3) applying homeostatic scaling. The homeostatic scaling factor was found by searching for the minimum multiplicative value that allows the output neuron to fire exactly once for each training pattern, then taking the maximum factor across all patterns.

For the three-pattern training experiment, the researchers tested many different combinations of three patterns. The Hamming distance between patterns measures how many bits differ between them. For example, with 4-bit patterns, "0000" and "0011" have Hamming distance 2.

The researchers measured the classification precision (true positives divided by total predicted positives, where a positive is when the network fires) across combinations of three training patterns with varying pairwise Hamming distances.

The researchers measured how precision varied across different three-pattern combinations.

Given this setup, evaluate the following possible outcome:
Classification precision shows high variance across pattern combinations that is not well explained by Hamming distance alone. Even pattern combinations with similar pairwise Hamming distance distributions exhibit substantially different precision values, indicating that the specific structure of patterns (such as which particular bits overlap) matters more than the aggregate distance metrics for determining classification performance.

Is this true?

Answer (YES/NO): NO